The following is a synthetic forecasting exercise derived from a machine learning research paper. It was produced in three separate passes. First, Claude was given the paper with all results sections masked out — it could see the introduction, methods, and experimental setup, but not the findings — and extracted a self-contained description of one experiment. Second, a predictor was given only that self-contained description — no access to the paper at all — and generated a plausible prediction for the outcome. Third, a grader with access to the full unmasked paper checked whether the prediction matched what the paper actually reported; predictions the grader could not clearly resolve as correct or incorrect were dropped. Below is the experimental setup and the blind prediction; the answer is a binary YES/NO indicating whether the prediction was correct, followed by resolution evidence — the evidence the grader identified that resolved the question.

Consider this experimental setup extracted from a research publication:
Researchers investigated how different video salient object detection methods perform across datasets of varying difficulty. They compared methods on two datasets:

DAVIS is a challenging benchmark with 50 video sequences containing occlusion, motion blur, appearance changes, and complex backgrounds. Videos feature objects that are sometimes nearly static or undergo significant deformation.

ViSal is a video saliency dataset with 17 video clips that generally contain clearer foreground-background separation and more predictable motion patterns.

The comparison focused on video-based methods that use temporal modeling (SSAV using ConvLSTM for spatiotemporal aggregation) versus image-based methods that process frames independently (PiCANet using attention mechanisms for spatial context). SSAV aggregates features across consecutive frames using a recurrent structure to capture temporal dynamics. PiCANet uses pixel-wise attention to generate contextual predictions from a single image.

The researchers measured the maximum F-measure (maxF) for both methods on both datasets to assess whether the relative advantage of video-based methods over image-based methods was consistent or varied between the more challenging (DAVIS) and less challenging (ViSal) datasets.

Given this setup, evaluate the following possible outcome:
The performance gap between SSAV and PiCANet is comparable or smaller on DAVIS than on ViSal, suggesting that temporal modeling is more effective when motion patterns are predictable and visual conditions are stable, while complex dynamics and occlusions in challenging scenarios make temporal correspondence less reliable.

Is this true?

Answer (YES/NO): NO